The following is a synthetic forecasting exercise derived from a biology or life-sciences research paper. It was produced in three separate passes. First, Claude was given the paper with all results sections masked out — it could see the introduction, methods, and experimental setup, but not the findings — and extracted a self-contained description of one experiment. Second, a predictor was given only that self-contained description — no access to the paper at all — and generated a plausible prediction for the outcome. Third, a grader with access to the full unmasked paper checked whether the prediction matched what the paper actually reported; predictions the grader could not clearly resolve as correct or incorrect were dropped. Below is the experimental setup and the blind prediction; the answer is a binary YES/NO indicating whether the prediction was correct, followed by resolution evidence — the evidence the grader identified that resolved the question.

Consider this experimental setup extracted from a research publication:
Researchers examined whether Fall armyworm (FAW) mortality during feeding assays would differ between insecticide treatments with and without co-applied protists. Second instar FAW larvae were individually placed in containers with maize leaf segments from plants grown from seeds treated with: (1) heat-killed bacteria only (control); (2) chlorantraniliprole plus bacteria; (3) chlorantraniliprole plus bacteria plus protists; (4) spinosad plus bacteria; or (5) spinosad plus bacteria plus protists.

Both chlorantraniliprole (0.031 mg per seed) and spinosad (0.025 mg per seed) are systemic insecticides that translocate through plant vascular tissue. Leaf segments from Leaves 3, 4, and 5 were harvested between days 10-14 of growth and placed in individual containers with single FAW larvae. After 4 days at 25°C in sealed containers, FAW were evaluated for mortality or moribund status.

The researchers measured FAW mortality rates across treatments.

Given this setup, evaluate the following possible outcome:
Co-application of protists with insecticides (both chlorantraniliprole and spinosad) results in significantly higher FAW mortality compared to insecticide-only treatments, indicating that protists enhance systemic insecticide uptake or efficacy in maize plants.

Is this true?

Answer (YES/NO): YES